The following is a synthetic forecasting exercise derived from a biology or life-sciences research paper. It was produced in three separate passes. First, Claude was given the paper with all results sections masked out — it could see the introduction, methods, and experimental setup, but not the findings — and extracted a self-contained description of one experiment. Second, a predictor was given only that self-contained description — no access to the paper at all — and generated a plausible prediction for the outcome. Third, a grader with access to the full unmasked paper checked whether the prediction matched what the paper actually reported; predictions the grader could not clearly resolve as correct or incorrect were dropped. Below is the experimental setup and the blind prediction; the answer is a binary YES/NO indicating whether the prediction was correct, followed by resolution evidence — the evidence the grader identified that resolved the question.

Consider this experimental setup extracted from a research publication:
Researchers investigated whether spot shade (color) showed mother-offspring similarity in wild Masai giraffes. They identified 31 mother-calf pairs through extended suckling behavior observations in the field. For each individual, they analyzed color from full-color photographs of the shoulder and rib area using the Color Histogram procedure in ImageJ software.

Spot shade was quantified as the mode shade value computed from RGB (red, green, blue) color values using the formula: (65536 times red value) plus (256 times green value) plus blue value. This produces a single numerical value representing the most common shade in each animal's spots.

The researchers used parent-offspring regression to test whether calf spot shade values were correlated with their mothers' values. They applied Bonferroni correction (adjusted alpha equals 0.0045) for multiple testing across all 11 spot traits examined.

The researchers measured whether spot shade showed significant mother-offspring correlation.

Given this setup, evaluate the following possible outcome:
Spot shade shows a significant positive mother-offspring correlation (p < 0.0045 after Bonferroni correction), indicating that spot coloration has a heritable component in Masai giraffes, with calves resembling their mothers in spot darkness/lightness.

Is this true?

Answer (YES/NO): NO